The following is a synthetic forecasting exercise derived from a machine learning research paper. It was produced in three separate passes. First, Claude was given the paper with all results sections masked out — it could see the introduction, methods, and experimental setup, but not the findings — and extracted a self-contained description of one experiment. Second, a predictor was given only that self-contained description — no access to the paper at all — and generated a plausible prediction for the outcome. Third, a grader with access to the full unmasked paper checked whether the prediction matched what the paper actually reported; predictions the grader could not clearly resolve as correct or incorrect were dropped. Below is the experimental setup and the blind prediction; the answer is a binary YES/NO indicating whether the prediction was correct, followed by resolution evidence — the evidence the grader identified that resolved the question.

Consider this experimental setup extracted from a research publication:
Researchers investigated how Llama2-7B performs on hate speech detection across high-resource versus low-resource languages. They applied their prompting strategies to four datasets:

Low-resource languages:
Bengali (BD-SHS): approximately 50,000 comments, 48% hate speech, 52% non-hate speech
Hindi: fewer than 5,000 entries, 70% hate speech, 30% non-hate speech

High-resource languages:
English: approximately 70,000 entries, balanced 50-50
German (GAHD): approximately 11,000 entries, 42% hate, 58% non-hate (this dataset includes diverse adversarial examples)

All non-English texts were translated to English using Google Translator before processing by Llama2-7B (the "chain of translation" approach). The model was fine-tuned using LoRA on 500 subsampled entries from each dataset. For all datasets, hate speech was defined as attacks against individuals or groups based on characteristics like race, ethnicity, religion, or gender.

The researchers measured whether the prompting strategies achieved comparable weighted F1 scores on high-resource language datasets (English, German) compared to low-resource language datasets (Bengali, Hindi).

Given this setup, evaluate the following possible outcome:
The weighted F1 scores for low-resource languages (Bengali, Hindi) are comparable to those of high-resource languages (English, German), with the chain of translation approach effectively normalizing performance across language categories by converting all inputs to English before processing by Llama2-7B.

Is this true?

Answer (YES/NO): NO